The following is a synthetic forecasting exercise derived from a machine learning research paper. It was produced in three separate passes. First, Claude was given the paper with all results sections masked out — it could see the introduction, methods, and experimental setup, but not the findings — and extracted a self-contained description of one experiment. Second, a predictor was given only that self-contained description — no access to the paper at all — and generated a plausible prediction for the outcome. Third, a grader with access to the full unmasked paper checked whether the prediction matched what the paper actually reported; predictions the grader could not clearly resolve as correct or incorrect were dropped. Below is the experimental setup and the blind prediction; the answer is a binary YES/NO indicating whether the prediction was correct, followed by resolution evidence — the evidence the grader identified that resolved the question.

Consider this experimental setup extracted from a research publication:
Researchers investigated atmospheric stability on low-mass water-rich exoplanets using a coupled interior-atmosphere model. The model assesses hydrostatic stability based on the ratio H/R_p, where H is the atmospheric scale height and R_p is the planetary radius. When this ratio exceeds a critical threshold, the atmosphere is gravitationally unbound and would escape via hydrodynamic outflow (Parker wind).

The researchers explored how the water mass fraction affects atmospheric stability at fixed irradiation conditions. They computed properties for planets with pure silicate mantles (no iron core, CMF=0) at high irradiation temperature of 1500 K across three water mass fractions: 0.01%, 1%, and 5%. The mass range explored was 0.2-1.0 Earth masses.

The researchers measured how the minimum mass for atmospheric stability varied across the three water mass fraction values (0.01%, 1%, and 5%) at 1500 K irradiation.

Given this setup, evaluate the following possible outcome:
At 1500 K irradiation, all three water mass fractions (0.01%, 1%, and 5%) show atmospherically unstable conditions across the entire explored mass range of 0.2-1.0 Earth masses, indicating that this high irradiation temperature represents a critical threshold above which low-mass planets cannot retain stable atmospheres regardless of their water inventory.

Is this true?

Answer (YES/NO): NO